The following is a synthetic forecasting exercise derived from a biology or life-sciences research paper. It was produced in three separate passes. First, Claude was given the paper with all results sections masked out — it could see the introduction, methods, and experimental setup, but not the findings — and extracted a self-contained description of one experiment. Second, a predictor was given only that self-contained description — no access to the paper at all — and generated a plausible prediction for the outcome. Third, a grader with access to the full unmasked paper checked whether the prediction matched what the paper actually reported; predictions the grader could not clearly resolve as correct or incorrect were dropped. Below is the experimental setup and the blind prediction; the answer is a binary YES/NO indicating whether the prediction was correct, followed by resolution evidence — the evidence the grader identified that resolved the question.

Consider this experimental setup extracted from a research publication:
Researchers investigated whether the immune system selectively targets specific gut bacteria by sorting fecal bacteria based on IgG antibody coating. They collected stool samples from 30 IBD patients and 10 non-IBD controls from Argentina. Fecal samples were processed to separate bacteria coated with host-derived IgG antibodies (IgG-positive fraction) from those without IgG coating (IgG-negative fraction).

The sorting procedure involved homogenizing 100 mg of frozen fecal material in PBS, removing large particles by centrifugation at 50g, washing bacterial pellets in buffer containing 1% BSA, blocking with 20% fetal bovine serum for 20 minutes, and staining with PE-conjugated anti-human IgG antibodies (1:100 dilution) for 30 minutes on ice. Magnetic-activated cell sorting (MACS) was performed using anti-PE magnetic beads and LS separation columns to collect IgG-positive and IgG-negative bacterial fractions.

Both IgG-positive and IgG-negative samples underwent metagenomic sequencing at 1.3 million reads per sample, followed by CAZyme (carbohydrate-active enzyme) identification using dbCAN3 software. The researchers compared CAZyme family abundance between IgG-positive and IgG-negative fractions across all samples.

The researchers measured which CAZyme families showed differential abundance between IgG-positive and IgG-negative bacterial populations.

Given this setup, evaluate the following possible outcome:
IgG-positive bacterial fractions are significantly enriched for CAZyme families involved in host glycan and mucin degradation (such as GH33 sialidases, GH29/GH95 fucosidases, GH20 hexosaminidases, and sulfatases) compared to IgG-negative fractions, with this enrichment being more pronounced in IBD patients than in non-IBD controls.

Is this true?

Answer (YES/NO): NO